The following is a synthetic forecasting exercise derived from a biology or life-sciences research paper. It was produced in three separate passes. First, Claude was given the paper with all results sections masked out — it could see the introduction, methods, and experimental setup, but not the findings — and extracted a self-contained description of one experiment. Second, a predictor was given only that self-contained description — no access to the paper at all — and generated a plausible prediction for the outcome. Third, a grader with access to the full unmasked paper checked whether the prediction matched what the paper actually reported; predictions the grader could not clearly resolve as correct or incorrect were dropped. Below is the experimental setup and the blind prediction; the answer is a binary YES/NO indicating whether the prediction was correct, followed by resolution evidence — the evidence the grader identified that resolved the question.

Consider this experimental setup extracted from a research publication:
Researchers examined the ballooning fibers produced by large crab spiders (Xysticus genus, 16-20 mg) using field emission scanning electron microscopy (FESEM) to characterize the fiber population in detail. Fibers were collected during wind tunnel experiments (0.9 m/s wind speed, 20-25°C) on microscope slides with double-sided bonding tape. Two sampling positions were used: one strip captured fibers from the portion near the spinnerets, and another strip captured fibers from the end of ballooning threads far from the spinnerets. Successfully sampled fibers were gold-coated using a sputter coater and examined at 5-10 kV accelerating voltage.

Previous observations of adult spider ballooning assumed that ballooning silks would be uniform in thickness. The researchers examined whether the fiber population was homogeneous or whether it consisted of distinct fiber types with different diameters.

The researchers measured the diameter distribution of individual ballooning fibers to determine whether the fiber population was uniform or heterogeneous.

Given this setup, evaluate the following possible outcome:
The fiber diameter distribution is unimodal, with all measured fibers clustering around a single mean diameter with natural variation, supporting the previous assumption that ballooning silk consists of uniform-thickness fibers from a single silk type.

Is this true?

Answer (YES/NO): NO